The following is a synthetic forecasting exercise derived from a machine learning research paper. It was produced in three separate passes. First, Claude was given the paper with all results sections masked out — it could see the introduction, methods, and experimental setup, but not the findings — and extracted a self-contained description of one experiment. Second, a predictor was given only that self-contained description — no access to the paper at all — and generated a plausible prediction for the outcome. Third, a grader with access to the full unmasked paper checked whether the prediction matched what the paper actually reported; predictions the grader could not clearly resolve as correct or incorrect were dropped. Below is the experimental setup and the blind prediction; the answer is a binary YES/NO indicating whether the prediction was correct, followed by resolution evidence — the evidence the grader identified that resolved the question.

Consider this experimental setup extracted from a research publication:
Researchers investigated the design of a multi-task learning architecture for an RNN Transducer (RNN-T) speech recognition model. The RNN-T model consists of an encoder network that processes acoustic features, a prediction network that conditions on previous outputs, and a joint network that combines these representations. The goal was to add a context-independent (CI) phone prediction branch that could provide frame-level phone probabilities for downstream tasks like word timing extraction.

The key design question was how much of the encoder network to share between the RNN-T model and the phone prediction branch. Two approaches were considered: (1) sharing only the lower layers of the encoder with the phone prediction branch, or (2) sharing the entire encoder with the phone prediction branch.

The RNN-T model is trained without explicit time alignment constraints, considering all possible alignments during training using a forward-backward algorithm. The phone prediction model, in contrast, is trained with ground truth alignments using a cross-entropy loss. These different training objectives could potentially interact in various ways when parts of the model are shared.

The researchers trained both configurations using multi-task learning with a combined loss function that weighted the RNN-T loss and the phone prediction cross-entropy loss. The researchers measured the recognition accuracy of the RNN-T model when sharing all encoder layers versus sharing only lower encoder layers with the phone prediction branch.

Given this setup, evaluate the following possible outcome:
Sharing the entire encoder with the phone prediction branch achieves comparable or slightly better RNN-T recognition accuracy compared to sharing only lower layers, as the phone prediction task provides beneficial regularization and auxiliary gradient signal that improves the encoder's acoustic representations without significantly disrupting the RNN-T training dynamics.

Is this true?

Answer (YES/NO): NO